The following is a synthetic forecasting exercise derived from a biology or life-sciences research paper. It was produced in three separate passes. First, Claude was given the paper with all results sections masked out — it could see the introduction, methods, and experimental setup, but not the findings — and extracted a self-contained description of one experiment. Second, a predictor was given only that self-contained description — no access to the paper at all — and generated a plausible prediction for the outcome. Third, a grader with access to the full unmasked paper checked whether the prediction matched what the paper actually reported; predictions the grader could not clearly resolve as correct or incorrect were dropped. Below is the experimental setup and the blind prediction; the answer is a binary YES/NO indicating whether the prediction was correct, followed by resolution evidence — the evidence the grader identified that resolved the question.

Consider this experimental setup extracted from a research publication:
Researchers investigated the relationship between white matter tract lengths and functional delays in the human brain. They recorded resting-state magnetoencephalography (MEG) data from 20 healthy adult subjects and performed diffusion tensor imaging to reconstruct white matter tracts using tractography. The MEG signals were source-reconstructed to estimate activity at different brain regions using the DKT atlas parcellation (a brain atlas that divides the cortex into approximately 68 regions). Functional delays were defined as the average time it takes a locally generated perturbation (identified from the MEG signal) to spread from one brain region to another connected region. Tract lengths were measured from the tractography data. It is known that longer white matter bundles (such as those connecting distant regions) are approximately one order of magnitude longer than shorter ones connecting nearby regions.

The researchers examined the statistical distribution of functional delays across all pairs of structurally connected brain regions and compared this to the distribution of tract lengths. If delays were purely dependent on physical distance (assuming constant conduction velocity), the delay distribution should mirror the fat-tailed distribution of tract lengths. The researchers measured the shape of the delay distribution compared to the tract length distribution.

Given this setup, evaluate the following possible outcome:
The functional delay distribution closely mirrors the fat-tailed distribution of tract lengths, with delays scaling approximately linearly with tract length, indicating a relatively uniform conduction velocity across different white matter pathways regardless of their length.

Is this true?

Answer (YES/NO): NO